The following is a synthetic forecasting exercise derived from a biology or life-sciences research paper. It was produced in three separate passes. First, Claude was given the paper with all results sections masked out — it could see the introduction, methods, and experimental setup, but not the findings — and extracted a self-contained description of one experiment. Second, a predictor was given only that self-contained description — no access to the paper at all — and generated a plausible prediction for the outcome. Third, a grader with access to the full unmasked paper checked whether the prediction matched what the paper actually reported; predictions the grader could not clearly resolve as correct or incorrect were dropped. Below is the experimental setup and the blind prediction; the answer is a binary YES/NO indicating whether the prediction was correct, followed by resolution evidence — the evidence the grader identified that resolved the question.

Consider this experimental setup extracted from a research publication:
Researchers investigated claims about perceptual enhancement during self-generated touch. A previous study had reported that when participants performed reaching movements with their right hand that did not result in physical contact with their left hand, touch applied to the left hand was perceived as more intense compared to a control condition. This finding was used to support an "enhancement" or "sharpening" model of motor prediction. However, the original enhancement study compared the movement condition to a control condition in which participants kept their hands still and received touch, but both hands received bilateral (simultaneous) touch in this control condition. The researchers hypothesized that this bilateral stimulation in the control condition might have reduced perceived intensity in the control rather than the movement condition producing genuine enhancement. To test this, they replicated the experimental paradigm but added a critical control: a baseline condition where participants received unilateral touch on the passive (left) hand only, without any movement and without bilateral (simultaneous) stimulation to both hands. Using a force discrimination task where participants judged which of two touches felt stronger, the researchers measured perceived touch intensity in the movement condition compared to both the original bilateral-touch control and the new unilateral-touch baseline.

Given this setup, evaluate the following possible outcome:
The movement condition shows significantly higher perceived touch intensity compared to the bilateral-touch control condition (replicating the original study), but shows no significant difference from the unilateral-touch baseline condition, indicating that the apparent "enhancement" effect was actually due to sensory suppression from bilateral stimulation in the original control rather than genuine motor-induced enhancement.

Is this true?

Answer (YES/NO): NO